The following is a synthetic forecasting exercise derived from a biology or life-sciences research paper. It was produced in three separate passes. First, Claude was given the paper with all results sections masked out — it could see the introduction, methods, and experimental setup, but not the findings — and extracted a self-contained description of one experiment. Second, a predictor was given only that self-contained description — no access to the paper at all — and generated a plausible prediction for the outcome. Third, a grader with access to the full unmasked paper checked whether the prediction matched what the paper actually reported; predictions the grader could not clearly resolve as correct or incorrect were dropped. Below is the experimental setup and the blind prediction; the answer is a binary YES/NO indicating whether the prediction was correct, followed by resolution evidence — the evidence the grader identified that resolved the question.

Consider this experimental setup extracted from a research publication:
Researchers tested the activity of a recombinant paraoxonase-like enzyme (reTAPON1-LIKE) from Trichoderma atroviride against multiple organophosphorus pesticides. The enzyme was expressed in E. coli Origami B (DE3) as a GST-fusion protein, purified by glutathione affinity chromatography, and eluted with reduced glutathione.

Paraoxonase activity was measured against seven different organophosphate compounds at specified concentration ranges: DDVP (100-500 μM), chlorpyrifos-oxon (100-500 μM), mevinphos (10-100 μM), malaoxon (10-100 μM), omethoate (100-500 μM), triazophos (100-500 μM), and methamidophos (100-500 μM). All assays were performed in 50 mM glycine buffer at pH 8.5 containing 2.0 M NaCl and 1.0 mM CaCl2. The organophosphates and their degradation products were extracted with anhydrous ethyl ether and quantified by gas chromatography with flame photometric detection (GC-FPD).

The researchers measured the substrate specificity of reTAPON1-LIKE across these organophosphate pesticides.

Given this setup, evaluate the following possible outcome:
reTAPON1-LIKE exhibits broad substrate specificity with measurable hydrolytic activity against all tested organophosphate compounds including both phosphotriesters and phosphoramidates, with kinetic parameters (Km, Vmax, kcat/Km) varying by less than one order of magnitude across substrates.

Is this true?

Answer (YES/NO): NO